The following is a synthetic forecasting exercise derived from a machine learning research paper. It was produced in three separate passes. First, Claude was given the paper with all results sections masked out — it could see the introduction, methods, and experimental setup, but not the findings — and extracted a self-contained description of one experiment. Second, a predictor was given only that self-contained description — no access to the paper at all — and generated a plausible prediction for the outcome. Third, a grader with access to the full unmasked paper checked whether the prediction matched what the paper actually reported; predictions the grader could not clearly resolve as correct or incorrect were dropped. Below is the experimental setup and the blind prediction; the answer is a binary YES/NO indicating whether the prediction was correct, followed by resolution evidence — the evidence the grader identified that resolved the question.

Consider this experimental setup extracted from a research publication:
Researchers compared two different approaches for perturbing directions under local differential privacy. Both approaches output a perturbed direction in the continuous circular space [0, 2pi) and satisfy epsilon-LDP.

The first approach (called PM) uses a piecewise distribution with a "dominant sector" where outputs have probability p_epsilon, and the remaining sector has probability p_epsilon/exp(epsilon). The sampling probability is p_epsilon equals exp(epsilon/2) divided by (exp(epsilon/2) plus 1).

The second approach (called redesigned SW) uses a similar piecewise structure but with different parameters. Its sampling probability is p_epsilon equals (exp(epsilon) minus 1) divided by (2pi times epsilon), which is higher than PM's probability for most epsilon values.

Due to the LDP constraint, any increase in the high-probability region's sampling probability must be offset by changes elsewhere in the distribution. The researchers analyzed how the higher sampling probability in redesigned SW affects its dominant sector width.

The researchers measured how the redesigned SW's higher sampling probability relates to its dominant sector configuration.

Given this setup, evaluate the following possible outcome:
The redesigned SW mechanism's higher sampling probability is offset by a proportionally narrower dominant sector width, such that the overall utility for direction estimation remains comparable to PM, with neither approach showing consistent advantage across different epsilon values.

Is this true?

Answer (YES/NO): NO